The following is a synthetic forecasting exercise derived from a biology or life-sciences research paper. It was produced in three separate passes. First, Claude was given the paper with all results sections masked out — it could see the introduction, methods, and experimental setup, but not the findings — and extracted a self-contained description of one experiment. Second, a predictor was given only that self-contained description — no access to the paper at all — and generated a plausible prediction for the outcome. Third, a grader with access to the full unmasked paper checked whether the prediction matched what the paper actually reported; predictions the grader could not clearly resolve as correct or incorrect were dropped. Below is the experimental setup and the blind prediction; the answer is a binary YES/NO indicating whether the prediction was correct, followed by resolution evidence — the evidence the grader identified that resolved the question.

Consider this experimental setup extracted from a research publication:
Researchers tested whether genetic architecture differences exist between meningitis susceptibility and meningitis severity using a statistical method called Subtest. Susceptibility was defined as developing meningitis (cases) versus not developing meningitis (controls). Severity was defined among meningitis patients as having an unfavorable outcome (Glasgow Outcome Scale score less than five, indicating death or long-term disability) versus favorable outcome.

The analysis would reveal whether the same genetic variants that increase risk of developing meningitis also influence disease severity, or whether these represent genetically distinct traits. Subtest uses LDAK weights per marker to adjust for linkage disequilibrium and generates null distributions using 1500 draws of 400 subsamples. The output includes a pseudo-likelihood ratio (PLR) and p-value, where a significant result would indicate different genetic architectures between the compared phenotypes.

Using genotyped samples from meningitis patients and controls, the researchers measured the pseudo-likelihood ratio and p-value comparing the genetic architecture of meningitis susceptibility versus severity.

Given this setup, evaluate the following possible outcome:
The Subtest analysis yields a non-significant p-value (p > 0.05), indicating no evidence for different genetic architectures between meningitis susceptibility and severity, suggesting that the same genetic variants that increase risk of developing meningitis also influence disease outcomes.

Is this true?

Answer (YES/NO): YES